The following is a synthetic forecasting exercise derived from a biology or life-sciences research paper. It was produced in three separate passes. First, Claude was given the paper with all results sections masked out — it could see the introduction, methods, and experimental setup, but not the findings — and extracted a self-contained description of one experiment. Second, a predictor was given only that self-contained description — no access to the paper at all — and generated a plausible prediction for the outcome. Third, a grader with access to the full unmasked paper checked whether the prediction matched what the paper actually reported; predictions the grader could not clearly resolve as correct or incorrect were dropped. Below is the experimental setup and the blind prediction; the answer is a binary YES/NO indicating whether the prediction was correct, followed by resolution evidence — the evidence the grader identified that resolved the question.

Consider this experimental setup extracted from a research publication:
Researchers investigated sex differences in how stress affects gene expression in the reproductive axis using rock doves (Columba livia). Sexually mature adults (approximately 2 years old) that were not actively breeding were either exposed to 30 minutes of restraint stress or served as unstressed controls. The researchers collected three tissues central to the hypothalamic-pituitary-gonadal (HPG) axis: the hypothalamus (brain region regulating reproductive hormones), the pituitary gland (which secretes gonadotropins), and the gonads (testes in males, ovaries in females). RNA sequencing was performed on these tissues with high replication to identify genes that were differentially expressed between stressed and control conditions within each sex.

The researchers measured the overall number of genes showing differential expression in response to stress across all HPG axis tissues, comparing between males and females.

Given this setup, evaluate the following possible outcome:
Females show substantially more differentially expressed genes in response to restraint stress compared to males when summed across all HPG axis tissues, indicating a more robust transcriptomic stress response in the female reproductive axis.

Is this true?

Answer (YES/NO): YES